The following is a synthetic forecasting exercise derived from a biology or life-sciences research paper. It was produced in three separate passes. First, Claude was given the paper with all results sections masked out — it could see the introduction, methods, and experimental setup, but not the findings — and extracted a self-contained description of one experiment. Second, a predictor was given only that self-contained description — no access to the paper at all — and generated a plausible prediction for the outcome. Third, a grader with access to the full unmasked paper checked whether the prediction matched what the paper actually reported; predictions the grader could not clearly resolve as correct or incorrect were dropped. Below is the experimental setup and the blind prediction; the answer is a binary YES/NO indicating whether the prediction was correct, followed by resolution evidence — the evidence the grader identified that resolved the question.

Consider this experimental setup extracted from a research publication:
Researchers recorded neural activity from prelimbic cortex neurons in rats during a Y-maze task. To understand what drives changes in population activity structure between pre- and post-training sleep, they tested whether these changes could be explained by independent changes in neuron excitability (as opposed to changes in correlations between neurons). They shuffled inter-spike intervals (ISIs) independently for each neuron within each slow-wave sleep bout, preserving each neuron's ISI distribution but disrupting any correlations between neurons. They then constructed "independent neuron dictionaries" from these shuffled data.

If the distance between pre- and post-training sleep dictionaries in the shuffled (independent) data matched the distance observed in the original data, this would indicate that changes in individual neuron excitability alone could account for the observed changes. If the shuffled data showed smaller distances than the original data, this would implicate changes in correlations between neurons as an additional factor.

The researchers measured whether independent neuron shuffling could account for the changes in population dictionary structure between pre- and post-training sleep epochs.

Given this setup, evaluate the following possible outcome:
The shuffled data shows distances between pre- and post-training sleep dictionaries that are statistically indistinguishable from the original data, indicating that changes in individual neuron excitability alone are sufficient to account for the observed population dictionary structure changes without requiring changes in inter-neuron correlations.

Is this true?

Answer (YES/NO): YES